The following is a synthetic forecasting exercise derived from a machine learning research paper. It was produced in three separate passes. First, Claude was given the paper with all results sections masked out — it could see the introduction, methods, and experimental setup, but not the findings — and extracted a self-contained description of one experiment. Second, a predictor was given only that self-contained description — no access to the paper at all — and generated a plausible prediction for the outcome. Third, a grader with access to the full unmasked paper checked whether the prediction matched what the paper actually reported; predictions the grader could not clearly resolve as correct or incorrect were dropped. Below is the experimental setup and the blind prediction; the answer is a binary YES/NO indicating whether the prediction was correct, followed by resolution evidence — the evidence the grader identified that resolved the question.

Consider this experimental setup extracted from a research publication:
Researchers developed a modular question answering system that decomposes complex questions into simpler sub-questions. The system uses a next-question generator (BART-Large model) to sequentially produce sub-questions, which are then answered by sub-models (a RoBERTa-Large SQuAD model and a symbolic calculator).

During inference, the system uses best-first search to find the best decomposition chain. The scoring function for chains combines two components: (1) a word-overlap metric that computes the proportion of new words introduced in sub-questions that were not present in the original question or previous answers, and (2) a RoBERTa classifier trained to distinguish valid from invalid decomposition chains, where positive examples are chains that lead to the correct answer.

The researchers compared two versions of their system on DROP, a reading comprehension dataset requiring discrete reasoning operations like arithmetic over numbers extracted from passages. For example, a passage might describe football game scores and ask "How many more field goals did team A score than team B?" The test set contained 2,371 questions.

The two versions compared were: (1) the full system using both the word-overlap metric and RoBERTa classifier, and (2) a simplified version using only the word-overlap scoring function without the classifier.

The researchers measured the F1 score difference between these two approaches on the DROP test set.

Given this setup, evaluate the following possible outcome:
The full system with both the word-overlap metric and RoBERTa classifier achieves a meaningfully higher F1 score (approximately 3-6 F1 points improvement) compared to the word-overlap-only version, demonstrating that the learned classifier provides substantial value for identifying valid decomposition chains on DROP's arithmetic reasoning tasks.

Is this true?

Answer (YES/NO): NO